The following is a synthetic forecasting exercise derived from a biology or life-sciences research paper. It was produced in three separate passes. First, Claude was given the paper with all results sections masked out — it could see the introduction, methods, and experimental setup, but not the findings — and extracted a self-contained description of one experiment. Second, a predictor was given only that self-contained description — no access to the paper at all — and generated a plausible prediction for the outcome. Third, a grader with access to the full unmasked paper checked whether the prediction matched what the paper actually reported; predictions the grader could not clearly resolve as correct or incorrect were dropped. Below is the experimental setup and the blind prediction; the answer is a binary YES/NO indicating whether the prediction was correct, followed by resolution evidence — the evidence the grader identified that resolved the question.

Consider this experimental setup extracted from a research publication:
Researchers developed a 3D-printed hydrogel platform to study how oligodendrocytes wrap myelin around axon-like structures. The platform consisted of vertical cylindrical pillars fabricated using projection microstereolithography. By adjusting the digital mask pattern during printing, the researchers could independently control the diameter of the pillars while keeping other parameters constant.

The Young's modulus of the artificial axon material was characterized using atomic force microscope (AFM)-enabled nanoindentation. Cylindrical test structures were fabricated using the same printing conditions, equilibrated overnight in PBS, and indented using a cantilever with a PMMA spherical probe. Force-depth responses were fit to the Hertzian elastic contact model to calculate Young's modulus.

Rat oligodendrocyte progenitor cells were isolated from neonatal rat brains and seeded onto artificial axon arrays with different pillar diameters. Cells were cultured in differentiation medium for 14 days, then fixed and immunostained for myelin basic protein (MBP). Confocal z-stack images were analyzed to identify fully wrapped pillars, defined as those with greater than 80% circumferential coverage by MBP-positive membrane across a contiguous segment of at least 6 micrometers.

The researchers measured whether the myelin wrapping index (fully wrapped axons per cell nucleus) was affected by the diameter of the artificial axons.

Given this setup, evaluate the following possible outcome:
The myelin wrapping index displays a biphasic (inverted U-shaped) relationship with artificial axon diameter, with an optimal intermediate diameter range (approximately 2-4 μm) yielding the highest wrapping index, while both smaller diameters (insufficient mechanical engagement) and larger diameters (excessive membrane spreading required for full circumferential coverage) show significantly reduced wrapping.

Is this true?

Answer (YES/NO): NO